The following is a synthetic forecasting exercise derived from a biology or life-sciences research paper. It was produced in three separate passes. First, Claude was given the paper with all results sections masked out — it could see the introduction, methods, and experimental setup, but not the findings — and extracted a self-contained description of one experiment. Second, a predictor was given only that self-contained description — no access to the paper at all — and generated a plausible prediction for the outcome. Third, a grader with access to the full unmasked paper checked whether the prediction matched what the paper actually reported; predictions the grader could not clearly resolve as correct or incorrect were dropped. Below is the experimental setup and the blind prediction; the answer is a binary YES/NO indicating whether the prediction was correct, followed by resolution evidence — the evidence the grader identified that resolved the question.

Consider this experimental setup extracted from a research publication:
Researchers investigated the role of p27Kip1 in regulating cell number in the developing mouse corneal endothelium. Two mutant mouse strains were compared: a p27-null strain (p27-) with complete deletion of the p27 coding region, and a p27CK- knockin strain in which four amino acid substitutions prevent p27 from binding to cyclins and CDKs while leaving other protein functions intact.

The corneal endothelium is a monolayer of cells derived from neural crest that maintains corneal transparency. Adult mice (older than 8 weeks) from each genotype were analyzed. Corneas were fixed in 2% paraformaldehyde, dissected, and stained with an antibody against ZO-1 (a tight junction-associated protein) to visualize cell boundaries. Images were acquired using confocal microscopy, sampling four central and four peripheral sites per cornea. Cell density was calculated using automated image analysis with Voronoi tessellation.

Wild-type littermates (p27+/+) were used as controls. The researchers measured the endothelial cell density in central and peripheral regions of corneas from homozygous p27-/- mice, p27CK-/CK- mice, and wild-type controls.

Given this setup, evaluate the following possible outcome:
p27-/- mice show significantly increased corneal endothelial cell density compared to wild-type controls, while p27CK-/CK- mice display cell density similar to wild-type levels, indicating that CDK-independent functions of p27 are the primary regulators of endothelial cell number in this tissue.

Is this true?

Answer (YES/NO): NO